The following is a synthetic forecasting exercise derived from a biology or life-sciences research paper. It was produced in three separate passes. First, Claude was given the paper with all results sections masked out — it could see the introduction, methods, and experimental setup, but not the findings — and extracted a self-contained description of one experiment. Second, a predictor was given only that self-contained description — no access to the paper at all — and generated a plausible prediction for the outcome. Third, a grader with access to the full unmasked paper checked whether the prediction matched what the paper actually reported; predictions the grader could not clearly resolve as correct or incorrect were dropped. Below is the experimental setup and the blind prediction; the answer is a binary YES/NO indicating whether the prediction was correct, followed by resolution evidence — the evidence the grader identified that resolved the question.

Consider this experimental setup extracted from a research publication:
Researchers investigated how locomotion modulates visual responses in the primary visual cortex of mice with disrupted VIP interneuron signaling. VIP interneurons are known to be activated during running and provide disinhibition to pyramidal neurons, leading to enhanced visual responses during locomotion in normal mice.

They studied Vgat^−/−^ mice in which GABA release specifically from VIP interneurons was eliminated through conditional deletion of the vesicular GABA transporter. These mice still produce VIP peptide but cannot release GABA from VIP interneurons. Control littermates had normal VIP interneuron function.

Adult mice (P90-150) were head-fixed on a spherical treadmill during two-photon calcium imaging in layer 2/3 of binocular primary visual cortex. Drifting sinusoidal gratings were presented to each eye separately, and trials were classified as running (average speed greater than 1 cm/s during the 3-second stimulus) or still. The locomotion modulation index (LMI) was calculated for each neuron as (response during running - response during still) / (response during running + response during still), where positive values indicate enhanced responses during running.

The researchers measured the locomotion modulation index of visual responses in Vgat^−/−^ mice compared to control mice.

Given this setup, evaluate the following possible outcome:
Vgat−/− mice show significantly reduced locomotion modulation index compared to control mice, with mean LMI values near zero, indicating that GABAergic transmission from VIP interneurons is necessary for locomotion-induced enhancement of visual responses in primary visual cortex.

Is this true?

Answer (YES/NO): NO